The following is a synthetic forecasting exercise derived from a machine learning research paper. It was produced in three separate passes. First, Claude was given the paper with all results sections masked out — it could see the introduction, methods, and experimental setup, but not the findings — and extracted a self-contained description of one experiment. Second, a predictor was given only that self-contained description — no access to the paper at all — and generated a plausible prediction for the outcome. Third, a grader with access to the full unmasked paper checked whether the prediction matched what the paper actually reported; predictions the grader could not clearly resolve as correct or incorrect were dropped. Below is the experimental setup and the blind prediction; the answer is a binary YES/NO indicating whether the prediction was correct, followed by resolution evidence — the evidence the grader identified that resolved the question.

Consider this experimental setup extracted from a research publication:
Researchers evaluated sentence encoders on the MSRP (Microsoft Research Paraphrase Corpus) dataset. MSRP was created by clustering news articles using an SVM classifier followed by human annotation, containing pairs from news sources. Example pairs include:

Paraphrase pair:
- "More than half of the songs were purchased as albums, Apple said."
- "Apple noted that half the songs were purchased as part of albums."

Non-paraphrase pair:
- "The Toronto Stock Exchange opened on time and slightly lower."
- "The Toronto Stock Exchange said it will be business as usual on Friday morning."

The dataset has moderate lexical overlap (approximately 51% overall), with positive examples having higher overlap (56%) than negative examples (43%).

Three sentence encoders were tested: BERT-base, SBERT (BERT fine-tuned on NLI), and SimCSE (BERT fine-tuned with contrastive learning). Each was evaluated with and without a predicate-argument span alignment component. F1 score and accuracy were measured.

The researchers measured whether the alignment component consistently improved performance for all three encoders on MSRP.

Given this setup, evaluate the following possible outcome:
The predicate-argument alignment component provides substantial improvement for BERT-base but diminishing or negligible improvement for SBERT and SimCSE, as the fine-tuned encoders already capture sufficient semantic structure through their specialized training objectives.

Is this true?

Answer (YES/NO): NO